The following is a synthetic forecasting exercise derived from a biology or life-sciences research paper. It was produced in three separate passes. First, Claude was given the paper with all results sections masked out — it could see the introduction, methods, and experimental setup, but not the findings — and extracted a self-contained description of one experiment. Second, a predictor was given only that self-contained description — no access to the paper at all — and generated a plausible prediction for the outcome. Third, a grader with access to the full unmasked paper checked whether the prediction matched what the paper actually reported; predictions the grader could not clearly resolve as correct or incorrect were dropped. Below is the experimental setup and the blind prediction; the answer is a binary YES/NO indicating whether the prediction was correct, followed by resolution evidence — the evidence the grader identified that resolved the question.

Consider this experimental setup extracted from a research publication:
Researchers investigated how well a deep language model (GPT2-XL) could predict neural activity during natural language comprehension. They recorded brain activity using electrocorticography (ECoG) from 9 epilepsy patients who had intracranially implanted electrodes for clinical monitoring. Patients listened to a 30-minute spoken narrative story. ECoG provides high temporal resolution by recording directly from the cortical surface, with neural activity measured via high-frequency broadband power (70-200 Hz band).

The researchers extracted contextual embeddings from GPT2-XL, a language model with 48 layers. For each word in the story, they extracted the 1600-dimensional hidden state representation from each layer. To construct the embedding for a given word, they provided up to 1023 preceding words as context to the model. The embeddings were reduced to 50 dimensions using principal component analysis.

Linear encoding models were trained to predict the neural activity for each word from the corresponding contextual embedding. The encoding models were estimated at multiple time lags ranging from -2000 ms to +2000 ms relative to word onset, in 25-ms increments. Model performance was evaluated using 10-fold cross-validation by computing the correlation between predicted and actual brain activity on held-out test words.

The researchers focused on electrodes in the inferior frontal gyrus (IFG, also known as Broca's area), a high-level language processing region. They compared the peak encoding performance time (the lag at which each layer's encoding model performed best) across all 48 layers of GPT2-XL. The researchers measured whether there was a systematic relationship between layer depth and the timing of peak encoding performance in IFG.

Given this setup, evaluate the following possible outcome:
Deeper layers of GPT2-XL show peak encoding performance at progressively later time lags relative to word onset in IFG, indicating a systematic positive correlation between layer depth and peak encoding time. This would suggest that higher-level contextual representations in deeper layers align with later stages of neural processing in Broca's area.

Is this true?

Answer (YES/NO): YES